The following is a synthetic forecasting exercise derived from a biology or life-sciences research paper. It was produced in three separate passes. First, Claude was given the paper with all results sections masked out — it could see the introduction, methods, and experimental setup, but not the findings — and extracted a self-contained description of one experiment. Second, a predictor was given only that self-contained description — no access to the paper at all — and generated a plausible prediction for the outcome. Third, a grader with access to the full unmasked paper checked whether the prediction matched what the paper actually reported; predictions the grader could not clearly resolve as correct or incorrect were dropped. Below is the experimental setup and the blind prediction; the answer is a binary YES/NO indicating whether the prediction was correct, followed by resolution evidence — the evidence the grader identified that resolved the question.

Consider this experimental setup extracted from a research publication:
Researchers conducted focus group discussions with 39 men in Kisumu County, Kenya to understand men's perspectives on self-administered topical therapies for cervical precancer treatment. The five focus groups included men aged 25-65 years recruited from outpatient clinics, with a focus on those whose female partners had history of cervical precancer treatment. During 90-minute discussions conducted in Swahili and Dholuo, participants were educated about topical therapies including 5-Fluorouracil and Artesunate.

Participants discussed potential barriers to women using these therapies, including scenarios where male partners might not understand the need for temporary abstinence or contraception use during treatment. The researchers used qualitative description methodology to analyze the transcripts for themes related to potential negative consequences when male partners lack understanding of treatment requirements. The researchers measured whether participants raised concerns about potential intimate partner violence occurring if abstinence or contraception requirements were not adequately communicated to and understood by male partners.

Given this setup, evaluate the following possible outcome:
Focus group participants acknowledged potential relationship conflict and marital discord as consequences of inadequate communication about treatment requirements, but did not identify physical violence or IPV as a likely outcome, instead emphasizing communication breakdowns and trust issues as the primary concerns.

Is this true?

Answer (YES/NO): NO